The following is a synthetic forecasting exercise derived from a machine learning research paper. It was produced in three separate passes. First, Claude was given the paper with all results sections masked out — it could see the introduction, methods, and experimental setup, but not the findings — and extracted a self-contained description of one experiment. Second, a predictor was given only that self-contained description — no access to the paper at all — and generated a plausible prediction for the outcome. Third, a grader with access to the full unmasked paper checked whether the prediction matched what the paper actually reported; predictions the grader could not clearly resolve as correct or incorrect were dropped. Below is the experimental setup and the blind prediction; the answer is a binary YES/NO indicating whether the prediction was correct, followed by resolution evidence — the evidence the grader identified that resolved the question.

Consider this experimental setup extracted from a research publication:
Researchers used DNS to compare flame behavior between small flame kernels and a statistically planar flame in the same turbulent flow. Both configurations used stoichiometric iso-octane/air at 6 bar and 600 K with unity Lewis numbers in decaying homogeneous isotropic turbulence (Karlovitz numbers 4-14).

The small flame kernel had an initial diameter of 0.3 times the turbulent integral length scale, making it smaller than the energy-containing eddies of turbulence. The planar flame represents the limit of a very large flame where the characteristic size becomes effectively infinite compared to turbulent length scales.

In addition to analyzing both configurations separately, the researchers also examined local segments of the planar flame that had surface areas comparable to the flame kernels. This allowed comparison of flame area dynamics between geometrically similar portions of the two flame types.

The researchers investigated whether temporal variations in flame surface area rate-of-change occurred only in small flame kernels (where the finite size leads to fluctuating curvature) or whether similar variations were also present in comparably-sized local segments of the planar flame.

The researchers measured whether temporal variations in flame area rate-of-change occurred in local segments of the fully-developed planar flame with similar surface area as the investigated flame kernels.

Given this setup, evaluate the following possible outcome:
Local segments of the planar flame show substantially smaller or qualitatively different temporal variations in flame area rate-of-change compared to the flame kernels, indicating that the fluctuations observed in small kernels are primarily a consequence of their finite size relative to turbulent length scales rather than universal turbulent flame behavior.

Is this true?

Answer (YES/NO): YES